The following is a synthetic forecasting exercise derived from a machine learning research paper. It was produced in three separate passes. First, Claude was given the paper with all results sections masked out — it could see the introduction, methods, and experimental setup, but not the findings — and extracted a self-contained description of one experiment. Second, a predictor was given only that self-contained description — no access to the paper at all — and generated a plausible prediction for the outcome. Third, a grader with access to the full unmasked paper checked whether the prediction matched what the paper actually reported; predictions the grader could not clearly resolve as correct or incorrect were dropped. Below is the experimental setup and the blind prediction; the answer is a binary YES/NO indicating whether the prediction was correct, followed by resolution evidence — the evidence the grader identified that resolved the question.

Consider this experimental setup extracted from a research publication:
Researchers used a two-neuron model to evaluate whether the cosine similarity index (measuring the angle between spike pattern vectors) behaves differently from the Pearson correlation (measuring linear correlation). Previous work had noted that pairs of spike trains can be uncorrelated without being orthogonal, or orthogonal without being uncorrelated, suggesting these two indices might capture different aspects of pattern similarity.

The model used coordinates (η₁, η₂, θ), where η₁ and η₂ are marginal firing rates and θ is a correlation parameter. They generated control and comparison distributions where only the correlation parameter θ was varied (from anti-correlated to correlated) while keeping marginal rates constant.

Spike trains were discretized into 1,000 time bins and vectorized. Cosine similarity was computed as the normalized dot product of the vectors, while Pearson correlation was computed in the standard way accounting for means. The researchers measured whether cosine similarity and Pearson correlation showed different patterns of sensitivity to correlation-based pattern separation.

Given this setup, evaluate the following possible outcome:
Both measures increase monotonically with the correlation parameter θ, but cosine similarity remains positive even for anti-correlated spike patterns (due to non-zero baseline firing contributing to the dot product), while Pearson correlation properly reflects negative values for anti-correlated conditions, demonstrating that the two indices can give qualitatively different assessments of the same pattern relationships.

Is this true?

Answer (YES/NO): NO